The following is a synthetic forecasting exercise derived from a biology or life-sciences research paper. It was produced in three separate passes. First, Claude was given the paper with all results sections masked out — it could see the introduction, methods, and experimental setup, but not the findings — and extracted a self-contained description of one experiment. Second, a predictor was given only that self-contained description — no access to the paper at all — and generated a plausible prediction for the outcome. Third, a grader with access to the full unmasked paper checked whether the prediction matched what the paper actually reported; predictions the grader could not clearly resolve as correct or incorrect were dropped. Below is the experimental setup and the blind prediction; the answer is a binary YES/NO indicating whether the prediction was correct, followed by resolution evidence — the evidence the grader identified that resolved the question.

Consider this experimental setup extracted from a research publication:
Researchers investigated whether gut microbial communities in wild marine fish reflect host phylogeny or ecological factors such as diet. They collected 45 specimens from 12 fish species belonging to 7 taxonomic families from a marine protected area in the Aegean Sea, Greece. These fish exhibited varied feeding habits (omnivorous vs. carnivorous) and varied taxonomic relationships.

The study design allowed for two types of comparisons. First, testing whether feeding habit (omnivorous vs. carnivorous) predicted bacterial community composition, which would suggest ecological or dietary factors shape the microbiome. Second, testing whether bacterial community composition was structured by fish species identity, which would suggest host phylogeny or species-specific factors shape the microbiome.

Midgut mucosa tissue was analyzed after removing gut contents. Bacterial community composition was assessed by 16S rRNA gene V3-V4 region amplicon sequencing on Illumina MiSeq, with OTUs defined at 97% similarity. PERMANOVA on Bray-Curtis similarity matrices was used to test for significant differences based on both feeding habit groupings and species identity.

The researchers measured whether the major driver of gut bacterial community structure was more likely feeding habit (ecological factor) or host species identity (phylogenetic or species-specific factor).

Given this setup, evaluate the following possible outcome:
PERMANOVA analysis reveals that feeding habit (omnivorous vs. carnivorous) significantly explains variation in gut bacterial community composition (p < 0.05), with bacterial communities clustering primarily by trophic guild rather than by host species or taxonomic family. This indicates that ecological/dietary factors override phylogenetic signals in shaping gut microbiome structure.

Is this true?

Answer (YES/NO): NO